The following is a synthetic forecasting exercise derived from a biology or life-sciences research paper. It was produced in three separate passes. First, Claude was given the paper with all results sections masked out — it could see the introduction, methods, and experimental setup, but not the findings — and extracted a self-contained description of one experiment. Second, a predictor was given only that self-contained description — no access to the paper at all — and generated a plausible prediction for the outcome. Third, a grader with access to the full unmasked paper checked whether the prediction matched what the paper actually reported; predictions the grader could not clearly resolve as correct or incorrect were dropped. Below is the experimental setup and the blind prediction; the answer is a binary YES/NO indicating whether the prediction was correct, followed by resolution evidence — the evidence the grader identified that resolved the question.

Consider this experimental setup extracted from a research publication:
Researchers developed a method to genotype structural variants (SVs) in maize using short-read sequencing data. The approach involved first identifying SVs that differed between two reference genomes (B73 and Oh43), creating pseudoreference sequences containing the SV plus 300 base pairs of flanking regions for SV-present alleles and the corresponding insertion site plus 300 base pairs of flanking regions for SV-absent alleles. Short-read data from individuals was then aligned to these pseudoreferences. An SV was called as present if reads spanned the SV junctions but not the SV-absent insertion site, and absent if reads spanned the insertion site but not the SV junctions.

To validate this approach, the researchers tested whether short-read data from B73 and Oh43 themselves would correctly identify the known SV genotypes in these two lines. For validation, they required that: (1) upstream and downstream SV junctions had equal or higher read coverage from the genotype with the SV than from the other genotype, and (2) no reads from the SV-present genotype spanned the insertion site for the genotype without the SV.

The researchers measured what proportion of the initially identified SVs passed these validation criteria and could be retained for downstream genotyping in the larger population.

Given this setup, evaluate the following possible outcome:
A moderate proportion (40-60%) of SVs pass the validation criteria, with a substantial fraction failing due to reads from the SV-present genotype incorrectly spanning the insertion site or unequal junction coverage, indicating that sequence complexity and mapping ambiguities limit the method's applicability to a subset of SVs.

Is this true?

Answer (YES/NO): NO